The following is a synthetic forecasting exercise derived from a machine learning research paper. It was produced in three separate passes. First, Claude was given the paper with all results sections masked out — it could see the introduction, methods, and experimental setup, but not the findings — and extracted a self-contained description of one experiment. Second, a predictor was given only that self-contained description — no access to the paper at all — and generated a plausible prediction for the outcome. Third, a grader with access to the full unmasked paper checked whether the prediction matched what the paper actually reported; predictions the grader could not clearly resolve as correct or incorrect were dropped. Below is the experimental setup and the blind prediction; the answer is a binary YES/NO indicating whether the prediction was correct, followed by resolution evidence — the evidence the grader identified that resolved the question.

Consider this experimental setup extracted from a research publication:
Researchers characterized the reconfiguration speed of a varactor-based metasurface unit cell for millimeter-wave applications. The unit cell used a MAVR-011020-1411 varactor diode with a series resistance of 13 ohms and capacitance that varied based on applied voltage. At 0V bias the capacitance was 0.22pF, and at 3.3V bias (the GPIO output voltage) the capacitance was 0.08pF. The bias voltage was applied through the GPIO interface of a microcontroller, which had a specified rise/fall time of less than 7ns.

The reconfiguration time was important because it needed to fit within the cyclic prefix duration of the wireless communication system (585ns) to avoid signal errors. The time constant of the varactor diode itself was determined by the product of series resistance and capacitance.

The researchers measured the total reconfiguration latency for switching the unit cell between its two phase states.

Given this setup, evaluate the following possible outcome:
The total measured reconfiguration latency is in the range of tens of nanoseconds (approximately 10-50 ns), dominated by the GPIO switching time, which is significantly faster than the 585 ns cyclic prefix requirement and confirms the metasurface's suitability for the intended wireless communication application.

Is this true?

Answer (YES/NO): NO